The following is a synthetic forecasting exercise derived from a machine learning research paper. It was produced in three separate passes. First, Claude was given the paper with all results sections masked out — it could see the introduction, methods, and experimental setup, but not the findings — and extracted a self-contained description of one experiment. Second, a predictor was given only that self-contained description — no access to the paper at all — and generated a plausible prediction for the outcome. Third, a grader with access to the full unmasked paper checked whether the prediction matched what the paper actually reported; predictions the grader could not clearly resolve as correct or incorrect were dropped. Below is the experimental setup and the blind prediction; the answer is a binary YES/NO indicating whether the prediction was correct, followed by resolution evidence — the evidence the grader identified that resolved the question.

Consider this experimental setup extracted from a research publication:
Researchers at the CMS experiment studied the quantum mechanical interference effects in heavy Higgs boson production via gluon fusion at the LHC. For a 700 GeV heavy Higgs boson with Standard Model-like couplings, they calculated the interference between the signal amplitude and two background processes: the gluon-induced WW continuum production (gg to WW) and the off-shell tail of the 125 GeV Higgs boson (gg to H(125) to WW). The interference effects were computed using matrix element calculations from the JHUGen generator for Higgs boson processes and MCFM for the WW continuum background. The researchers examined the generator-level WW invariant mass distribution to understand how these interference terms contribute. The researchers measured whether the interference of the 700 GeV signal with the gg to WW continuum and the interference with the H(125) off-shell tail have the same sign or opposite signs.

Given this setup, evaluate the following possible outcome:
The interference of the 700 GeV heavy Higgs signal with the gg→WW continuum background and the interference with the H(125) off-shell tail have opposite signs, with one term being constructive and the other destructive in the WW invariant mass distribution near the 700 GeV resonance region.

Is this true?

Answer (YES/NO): YES